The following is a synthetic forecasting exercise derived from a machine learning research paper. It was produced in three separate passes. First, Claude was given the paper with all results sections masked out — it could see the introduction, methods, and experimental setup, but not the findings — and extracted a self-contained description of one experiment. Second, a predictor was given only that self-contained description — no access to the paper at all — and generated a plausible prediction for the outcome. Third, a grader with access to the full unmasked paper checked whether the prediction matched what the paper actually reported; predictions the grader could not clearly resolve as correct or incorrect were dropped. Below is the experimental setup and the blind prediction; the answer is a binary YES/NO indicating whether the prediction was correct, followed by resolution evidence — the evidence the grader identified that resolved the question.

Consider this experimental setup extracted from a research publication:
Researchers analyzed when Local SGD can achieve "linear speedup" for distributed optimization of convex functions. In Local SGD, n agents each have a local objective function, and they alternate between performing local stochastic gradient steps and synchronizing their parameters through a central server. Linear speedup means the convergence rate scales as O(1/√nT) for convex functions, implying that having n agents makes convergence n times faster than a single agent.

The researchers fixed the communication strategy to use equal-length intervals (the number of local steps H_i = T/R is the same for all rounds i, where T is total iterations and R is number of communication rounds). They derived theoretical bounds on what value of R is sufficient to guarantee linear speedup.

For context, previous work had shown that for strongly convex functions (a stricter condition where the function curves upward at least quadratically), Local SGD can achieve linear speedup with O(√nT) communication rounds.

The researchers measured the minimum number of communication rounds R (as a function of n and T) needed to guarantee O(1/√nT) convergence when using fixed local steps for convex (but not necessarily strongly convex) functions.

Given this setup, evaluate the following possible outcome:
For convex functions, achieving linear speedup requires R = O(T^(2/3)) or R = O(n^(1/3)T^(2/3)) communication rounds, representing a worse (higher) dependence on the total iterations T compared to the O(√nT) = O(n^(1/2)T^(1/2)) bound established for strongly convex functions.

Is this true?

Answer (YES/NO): NO